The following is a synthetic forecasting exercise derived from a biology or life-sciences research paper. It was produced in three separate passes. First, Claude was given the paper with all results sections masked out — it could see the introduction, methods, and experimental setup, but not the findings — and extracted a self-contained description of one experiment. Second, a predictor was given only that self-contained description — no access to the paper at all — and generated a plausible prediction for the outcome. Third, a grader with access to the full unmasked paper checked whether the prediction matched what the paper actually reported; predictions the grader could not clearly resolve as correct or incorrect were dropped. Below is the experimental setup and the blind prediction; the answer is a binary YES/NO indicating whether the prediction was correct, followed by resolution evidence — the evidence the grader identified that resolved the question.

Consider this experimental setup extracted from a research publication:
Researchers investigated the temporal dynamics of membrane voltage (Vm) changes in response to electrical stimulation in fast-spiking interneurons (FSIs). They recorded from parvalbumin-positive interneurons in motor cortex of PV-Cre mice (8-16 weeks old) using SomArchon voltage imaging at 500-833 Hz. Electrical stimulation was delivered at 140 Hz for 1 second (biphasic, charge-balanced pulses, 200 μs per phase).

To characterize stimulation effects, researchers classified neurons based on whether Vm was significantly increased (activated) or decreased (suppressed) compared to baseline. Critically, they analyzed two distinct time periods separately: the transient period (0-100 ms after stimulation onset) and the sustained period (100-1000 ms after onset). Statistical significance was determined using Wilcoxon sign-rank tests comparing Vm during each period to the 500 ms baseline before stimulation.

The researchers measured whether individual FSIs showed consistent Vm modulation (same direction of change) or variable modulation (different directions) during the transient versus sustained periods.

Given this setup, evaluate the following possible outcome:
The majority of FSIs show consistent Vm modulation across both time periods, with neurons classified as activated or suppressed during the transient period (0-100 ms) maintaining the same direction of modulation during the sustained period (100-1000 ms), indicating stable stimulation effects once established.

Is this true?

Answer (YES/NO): NO